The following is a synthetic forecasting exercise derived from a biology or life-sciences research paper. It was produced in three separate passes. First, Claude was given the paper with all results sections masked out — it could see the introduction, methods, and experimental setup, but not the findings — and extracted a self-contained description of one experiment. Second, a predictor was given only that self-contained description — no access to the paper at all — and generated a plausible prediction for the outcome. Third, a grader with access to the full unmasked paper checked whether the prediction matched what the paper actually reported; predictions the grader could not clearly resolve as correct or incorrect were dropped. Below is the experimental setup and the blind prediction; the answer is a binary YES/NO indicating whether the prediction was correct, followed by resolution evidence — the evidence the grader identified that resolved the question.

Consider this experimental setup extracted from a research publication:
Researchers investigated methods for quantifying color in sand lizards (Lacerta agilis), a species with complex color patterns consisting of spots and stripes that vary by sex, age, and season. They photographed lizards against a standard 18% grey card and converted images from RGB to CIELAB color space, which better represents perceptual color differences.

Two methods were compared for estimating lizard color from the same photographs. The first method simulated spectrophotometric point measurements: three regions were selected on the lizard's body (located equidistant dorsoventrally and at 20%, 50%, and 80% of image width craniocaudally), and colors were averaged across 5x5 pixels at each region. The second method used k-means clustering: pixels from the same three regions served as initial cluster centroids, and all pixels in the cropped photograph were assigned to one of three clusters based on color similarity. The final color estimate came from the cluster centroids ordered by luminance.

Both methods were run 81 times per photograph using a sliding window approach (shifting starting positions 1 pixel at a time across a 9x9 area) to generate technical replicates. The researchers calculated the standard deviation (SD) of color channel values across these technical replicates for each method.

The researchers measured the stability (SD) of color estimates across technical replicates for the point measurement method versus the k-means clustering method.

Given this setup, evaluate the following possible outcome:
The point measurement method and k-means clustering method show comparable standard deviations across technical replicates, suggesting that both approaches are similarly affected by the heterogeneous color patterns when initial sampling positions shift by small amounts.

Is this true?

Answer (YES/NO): NO